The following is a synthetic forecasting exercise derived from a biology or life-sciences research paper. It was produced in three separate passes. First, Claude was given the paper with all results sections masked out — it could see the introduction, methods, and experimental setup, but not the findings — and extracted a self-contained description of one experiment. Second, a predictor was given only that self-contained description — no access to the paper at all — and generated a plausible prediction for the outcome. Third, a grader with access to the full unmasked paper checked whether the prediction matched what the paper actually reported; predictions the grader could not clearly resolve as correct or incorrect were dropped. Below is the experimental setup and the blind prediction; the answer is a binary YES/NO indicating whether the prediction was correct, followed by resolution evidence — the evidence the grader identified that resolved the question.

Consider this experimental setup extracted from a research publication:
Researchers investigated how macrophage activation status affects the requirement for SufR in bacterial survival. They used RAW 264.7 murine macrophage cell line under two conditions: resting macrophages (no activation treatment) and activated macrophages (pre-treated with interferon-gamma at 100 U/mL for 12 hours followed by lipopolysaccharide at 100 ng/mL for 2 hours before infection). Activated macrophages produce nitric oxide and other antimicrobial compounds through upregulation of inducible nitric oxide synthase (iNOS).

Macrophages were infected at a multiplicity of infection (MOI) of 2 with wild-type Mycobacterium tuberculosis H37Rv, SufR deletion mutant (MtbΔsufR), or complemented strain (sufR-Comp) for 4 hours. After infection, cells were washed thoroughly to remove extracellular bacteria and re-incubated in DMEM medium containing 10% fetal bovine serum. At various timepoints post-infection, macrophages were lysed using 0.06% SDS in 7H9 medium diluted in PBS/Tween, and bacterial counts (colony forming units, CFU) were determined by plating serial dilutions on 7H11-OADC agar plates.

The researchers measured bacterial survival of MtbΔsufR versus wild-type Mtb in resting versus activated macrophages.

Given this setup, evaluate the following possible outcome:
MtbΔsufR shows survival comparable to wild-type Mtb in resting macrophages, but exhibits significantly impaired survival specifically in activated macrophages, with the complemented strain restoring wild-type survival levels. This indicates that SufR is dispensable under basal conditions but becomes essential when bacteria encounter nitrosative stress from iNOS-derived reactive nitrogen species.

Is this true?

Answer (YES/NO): YES